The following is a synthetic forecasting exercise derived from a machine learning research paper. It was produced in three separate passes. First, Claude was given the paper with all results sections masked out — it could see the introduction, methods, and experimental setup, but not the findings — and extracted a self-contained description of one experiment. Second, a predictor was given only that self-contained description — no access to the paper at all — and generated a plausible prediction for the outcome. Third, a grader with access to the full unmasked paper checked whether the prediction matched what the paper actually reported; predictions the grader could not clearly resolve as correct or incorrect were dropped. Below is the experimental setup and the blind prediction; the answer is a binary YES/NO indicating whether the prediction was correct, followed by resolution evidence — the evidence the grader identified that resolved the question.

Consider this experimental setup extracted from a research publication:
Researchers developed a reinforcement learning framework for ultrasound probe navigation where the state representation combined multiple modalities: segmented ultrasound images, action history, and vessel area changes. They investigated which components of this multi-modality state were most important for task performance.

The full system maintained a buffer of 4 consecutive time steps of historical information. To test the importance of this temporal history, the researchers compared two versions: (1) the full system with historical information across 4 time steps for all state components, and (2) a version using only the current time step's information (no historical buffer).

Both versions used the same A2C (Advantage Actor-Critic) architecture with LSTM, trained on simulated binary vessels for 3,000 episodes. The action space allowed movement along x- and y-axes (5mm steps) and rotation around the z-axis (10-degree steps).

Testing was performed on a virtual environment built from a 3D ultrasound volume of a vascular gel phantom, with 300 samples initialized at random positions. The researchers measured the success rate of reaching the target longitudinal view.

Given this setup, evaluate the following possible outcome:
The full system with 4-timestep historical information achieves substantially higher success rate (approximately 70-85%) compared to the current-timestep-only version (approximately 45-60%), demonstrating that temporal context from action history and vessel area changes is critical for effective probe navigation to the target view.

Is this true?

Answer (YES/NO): NO